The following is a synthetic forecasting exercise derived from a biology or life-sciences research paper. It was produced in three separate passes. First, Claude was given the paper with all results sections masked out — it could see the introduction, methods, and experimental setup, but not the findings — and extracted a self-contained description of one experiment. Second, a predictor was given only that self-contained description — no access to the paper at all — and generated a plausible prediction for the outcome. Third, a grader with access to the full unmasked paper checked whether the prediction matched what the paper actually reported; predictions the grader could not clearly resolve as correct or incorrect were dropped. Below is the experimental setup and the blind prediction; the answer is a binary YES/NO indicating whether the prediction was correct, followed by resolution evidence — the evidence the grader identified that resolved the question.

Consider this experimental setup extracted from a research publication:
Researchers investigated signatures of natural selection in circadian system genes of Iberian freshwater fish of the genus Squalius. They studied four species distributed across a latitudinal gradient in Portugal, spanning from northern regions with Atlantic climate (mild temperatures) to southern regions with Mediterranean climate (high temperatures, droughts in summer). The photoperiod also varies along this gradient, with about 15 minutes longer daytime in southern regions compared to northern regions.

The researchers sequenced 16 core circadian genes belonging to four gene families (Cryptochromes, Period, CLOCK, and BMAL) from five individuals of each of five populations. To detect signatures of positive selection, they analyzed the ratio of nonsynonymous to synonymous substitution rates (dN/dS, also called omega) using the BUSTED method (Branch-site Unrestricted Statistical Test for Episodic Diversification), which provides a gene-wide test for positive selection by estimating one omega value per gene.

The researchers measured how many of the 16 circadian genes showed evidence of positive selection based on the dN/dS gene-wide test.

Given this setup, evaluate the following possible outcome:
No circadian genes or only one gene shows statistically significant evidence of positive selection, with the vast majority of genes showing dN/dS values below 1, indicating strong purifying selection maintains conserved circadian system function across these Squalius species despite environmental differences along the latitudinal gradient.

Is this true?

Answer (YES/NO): NO